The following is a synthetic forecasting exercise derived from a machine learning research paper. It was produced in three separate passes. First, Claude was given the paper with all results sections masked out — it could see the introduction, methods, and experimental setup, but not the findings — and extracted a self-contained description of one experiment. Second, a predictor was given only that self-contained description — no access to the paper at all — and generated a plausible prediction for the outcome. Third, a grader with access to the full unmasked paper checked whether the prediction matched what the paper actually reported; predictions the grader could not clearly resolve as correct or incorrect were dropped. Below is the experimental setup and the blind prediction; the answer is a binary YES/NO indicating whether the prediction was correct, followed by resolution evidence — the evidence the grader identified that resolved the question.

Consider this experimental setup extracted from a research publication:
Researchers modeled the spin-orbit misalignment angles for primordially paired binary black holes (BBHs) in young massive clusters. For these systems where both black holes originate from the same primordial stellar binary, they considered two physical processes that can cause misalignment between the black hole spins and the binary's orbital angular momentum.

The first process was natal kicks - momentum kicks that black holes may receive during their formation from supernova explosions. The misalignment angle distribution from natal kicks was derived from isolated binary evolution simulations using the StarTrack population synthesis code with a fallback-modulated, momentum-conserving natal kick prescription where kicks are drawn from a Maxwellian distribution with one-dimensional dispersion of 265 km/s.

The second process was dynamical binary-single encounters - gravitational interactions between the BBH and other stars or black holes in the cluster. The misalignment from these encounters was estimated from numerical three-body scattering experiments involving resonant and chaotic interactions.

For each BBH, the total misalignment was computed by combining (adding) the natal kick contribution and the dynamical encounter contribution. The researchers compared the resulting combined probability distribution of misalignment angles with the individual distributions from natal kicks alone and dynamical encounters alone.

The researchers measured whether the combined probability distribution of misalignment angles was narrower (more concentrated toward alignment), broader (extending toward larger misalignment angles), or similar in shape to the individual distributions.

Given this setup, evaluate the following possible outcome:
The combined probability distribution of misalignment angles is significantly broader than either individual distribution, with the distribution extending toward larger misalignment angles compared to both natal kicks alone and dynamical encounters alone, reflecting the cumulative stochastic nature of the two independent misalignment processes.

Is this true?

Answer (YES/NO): YES